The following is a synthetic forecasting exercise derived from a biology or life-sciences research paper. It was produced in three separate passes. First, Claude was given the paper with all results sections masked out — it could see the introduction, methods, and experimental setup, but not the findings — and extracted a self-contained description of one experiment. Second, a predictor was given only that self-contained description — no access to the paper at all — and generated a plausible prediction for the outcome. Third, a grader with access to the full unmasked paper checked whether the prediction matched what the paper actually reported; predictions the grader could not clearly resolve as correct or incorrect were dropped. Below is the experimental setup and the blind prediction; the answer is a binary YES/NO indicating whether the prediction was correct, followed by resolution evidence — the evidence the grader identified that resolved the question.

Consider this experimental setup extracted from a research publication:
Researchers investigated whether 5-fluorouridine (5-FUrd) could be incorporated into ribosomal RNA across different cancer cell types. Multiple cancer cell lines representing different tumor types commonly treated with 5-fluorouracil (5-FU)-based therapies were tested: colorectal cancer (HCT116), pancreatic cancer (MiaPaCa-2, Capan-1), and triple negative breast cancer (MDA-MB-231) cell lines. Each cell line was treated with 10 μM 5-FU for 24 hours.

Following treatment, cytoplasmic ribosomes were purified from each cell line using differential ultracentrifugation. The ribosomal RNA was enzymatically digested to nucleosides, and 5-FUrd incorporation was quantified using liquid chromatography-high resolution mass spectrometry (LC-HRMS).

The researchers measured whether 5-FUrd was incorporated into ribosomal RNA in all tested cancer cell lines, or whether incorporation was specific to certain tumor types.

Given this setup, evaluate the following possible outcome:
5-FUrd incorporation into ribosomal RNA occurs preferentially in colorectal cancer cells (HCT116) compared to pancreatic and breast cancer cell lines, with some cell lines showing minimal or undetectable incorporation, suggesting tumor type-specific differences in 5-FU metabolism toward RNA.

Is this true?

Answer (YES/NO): NO